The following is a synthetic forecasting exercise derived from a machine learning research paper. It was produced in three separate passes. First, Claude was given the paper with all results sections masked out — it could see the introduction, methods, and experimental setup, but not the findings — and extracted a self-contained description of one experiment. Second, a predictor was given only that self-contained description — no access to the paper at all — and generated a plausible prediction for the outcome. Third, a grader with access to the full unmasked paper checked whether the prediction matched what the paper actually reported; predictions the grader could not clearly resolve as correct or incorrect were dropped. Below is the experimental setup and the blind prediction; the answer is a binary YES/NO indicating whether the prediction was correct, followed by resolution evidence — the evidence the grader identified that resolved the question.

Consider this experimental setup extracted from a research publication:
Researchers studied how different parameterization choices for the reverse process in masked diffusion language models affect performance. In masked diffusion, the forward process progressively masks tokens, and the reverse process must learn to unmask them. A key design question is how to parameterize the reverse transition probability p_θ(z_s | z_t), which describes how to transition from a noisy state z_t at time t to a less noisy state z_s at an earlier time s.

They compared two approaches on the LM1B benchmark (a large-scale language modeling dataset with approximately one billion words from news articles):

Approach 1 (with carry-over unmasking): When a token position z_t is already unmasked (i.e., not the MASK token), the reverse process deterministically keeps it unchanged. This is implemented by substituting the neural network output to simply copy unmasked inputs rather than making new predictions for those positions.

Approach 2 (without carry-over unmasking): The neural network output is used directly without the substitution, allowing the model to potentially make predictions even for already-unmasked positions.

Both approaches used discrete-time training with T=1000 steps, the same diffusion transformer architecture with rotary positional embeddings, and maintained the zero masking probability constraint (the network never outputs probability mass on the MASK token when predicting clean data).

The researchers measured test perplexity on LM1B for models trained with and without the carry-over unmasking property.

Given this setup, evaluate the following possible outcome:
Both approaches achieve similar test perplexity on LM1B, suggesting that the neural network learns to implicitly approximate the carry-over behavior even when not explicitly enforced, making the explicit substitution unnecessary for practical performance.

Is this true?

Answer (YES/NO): NO